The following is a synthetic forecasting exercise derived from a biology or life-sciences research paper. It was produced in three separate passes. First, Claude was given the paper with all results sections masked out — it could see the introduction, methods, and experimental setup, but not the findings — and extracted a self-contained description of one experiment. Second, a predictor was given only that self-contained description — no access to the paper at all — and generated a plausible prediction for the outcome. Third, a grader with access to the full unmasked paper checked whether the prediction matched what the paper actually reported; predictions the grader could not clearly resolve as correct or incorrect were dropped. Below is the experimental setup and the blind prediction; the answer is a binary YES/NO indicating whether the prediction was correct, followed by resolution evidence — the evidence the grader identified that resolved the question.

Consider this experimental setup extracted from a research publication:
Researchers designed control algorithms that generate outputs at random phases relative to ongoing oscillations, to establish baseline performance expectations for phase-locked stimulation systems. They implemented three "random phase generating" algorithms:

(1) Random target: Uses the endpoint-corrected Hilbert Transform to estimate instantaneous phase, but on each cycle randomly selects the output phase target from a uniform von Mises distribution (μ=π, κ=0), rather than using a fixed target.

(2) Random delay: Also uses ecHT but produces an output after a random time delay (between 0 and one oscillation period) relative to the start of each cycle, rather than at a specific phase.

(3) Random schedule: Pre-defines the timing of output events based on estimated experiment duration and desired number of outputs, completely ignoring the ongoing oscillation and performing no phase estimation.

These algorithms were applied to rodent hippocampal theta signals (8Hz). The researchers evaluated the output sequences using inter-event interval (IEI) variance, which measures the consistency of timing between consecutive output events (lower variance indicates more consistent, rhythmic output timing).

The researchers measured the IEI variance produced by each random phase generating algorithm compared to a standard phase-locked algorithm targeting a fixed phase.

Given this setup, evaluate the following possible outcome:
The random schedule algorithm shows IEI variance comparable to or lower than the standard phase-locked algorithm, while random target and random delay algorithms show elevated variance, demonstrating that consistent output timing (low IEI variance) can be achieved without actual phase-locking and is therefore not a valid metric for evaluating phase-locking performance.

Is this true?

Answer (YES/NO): NO